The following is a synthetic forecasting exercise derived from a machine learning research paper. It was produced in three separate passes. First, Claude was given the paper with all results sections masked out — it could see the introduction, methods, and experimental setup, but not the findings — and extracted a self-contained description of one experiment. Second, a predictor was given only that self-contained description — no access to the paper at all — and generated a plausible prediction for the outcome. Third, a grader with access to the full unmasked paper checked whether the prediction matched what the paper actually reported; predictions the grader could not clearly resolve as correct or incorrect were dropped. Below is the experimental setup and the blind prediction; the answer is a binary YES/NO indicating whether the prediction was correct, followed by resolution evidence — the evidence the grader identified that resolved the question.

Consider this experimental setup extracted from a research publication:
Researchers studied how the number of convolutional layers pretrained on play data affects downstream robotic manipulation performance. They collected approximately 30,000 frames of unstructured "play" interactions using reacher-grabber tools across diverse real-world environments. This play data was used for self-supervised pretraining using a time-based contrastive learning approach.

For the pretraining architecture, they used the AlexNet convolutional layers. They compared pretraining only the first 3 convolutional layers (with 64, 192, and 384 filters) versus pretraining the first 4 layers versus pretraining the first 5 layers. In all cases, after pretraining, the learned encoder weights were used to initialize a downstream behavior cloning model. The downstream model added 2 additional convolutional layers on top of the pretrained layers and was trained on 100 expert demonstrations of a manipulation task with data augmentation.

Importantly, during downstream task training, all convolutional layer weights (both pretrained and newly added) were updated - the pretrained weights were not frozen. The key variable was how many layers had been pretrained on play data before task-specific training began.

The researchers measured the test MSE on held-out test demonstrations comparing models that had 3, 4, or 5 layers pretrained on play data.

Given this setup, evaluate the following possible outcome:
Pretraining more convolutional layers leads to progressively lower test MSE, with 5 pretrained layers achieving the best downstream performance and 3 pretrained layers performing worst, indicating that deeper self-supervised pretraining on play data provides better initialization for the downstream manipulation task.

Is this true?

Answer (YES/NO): NO